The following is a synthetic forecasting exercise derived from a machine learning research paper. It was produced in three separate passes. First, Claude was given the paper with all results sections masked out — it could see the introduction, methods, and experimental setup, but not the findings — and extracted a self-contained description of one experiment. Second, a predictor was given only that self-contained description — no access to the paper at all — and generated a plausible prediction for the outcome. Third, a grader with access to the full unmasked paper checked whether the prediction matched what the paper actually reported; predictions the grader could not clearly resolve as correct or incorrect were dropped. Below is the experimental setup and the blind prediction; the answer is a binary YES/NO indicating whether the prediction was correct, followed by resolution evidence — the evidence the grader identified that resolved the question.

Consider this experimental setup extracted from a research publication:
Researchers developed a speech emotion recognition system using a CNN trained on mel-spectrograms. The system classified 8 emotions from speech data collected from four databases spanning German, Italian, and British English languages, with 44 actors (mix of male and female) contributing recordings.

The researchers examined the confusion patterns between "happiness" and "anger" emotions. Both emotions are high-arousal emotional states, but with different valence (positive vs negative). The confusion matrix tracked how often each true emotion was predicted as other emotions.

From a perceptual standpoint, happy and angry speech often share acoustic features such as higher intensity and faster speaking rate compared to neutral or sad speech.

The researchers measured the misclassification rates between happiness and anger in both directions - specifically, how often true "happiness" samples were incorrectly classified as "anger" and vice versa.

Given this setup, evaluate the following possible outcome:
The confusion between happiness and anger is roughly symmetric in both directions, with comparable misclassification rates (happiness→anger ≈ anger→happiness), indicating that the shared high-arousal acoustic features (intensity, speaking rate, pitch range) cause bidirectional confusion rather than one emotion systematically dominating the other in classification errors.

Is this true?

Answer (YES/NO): NO